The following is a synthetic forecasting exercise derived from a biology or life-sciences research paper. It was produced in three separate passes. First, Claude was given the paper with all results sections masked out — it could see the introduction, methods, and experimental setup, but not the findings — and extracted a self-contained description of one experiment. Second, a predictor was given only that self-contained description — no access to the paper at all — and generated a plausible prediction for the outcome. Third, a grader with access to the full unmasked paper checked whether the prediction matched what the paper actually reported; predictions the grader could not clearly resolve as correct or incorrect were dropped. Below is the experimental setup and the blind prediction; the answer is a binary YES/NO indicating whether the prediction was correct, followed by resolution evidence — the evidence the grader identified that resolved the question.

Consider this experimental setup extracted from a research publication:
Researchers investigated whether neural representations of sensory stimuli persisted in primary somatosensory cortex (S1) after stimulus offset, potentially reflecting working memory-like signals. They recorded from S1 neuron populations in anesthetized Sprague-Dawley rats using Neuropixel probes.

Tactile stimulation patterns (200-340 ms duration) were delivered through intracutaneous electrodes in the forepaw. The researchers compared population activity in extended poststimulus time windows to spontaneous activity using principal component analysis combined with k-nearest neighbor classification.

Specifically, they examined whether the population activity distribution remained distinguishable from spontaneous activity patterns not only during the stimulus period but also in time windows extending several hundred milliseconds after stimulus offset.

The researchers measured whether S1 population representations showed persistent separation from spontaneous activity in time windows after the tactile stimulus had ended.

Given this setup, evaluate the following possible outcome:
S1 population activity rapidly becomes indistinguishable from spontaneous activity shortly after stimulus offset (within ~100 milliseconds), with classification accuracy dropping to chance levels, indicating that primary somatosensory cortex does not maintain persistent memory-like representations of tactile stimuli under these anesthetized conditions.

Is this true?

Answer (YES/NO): NO